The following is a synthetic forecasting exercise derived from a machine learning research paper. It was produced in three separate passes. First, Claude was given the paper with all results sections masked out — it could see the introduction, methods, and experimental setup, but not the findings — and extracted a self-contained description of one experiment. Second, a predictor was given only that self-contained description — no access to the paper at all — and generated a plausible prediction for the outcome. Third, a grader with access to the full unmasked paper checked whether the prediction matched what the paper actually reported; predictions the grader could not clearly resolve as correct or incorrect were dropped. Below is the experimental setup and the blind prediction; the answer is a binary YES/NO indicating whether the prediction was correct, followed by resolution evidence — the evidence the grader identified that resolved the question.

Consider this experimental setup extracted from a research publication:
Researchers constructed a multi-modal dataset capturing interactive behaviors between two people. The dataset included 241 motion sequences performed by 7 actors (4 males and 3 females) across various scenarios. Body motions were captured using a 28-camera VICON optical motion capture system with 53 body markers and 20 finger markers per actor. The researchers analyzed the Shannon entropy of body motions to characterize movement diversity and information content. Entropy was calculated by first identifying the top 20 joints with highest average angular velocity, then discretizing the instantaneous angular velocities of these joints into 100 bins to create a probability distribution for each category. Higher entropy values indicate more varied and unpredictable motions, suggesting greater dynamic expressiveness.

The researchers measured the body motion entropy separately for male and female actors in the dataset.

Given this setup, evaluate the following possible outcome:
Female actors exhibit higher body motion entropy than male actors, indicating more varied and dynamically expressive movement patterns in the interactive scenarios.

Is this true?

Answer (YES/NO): YES